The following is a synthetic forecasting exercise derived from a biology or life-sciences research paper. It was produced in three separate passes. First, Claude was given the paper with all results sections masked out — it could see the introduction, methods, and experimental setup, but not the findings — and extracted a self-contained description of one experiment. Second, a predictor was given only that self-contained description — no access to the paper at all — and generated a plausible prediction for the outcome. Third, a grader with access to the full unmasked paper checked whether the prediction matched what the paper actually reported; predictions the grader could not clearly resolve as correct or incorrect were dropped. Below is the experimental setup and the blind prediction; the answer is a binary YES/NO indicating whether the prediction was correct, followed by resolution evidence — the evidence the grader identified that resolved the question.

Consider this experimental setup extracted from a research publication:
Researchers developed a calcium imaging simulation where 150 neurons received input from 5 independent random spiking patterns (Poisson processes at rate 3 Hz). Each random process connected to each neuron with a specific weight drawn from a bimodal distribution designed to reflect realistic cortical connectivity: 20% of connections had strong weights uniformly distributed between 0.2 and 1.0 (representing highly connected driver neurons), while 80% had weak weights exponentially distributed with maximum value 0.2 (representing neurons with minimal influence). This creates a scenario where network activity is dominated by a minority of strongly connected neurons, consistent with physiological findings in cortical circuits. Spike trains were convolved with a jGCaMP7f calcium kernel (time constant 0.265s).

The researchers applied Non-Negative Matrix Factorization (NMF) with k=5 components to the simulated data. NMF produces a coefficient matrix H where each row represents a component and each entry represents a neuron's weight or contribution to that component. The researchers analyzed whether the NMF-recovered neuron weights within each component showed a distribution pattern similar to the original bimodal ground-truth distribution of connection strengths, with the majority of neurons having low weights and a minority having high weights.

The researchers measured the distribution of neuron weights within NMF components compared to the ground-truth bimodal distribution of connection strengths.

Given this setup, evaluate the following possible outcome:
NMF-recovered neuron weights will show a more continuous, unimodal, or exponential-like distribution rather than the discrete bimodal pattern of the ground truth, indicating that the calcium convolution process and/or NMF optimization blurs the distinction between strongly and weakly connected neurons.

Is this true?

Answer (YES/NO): YES